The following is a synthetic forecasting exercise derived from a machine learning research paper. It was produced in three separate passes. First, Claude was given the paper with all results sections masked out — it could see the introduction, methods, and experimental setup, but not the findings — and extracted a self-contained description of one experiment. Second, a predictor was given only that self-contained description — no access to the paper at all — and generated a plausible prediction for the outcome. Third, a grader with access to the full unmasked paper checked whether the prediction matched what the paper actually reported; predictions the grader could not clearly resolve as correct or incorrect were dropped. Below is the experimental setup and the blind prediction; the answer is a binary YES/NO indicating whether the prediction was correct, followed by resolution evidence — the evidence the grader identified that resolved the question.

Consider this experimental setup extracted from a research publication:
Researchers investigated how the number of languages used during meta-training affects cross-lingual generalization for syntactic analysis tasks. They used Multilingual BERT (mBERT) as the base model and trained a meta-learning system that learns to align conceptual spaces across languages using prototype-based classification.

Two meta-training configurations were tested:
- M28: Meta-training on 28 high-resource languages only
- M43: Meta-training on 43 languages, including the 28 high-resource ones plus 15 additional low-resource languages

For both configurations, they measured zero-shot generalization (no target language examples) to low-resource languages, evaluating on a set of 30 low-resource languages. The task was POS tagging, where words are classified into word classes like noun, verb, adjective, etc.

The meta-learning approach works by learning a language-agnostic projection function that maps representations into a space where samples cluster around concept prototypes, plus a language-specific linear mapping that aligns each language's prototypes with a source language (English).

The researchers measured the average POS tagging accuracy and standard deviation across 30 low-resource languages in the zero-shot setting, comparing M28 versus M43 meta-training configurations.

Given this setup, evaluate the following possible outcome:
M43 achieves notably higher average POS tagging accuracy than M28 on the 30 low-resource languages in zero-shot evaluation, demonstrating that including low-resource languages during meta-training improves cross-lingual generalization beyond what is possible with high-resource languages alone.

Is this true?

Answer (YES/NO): YES